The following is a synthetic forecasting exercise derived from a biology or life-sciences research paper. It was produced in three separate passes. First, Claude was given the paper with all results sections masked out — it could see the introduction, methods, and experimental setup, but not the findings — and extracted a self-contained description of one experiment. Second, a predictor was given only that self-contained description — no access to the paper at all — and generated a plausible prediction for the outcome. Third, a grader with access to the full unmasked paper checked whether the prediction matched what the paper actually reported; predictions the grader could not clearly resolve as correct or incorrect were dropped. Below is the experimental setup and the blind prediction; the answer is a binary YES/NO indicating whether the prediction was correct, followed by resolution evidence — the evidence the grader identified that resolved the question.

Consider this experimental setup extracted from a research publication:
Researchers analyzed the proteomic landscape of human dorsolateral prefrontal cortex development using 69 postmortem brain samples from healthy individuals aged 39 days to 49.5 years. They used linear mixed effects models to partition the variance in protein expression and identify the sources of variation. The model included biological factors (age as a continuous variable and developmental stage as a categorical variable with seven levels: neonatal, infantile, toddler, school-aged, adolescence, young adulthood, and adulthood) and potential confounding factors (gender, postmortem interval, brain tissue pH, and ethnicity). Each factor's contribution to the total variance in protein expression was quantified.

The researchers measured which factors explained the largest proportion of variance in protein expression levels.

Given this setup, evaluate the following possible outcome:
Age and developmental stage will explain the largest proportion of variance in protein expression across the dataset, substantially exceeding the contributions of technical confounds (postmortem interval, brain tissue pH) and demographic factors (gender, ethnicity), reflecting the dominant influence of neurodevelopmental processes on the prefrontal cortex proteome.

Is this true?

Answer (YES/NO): YES